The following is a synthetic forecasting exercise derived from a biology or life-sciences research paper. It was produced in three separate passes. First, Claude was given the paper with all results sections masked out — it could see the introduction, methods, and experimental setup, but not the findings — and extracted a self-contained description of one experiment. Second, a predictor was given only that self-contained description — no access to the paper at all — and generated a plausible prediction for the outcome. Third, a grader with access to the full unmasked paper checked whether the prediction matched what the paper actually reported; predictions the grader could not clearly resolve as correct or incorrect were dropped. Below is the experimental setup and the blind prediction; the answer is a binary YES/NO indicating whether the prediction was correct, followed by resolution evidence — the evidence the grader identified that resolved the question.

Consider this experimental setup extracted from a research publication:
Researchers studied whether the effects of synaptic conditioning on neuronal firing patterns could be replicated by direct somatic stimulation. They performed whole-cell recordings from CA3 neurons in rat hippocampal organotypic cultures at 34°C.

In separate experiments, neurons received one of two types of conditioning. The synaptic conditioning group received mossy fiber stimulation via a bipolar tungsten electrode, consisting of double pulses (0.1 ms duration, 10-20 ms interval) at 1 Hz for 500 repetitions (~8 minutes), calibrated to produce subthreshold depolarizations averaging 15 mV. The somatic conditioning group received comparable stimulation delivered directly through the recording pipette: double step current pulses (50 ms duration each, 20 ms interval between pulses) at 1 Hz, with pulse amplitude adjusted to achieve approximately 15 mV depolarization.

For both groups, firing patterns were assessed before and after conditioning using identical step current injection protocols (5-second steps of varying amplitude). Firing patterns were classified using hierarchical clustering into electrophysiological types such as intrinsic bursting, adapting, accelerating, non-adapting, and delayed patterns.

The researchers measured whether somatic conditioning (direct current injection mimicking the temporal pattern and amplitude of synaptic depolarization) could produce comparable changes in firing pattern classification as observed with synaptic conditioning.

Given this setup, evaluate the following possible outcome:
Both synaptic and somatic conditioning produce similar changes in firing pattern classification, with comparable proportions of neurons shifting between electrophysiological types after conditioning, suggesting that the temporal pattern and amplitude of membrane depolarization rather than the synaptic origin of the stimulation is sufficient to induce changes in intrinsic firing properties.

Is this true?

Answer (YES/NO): YES